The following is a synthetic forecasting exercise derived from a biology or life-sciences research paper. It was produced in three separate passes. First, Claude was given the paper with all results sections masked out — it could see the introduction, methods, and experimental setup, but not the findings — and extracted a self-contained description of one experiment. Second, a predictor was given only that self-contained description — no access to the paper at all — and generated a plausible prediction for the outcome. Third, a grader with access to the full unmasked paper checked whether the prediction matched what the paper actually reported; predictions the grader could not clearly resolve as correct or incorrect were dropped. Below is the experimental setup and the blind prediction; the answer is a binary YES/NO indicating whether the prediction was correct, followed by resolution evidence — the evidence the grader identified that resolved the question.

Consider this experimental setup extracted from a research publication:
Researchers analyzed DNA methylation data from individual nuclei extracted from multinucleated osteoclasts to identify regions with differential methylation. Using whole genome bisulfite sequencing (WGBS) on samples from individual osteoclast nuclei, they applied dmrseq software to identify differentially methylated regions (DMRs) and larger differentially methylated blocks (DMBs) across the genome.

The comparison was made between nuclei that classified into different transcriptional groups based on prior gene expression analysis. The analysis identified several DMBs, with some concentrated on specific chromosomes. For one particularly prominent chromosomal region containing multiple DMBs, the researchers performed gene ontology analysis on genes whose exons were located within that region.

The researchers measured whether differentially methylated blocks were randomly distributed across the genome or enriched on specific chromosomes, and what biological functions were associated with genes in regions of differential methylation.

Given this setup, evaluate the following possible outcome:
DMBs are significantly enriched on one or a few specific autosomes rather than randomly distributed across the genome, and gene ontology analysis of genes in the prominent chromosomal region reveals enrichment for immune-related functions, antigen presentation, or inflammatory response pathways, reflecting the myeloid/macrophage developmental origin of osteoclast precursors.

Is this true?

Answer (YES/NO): NO